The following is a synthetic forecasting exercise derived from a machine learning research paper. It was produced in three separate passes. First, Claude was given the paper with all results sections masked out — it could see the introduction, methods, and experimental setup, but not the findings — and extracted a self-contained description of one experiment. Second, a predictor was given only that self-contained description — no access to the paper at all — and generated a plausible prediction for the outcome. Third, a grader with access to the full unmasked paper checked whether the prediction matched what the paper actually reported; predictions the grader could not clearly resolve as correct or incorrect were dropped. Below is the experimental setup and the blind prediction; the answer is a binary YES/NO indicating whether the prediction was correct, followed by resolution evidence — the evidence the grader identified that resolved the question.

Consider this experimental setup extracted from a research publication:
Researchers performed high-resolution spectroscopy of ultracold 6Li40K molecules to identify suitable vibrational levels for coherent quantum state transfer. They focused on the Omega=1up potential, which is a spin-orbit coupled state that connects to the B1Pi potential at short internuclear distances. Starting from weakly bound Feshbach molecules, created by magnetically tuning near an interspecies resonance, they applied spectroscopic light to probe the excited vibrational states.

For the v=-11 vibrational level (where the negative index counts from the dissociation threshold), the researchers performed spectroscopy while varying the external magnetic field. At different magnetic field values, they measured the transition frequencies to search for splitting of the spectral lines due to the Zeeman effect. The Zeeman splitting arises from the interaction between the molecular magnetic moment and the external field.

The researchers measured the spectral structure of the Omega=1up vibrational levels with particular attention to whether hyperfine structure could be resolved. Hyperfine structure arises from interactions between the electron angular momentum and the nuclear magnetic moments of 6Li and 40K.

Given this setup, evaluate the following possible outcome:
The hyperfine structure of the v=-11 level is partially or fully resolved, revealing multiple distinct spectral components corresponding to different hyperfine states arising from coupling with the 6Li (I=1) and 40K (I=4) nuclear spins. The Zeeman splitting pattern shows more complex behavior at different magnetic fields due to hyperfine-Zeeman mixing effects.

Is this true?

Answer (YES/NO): NO